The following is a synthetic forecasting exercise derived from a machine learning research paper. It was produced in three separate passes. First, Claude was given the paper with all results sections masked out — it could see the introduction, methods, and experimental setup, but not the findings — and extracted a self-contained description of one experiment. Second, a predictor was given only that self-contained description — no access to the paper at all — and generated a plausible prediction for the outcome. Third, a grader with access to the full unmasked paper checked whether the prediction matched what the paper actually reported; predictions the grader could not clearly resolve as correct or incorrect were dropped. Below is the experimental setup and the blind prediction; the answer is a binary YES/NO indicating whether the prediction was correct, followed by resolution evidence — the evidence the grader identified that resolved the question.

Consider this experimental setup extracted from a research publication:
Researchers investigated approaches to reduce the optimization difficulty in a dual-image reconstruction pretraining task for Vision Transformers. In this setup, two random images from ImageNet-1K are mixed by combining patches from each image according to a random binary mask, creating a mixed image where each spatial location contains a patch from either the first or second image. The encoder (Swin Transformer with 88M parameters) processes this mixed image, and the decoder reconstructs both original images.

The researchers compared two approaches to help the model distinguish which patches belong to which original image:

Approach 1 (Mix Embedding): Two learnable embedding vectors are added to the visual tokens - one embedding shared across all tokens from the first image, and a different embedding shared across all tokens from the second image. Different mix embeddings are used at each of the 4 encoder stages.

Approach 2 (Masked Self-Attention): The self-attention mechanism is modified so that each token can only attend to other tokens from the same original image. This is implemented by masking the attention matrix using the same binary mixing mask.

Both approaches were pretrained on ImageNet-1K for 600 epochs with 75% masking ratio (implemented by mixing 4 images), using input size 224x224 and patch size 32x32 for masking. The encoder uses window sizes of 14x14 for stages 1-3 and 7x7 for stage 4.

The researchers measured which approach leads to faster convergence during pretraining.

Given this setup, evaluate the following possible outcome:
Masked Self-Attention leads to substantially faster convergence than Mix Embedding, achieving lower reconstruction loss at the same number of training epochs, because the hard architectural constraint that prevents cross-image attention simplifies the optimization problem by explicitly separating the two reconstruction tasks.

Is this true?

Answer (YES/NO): YES